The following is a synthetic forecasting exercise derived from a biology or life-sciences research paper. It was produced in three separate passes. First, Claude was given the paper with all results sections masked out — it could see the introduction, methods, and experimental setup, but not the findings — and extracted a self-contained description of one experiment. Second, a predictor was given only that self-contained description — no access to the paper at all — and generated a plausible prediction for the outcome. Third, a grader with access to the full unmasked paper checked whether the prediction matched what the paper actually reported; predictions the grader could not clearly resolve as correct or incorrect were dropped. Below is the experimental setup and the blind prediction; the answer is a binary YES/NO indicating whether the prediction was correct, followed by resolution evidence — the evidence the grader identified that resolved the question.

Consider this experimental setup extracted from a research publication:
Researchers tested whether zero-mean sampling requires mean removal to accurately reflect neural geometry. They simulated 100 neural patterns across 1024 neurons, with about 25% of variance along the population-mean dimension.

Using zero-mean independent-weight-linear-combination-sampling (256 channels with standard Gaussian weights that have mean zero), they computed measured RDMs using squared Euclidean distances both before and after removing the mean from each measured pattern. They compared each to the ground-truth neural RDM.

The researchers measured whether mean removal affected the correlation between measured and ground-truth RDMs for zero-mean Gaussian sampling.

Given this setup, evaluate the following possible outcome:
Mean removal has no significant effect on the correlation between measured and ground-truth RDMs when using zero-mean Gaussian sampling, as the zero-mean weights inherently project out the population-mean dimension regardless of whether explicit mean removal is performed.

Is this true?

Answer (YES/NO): YES